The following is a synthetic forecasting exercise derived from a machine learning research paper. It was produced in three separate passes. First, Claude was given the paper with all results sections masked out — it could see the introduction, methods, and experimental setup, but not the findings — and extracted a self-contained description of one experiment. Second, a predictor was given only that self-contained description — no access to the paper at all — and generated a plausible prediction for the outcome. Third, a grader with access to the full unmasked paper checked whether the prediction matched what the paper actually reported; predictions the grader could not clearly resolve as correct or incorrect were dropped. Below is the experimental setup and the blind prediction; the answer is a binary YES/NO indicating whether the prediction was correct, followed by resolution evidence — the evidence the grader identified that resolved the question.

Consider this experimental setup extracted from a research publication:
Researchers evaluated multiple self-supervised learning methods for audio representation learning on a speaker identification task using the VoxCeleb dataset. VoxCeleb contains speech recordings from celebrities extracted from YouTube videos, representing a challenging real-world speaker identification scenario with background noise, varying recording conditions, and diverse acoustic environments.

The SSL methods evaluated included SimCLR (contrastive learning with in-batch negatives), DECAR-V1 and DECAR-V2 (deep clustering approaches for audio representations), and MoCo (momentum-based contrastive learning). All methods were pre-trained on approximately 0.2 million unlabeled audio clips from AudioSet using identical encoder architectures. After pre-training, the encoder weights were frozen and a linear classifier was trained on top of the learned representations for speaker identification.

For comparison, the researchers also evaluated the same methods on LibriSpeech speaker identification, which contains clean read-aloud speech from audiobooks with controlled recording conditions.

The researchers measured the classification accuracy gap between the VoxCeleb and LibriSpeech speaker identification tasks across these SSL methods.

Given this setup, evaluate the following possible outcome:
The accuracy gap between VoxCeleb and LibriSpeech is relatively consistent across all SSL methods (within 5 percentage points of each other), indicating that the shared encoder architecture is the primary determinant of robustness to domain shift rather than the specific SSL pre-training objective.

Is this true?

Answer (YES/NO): NO